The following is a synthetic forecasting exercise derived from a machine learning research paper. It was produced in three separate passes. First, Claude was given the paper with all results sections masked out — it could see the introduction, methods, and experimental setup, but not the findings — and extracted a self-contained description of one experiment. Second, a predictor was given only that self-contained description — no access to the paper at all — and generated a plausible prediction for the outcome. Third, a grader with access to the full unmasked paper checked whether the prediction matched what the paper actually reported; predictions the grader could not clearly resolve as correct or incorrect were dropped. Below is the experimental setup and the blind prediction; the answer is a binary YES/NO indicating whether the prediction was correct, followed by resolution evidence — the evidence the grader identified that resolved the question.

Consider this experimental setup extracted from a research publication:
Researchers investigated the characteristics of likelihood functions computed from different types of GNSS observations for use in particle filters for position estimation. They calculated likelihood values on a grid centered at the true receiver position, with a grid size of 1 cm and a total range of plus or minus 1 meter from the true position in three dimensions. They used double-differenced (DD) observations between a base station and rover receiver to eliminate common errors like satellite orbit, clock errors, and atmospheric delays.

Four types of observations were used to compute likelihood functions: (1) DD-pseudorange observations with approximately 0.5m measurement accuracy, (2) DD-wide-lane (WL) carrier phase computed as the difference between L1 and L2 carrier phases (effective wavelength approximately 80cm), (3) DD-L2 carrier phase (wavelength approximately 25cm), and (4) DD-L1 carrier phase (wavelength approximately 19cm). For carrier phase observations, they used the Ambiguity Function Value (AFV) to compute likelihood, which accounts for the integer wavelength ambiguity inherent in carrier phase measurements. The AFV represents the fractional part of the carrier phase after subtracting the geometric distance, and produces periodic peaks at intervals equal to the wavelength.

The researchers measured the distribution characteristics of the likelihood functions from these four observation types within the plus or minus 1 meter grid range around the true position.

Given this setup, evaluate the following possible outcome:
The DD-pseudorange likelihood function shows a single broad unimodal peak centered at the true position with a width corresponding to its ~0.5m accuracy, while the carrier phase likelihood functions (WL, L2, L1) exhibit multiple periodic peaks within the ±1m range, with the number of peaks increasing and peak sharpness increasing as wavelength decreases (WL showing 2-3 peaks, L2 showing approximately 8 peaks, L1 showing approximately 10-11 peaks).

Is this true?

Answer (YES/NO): NO